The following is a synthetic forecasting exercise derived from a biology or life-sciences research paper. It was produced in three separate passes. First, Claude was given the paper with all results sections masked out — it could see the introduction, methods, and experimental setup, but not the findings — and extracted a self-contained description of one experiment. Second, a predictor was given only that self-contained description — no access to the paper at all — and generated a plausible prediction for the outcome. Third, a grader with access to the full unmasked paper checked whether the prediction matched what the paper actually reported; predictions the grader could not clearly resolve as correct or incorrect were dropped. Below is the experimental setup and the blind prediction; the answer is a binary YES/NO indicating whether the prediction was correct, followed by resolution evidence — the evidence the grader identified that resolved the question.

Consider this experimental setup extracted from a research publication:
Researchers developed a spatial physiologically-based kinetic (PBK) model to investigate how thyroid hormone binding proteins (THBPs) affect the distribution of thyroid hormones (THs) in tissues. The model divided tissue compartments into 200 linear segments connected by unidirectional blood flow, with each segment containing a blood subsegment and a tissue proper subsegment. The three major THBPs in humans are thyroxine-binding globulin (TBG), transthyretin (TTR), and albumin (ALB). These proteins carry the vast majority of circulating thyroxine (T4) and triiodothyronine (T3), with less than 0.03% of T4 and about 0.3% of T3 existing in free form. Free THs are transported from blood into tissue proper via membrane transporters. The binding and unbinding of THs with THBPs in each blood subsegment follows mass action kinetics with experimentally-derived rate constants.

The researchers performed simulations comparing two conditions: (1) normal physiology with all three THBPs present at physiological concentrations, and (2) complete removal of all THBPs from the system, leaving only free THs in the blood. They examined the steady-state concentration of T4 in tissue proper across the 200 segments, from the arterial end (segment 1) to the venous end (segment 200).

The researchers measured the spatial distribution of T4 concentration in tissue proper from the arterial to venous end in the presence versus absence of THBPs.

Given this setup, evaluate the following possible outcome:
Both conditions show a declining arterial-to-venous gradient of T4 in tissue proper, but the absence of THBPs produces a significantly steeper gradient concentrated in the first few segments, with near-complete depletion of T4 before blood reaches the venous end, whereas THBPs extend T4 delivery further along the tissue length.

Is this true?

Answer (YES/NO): NO